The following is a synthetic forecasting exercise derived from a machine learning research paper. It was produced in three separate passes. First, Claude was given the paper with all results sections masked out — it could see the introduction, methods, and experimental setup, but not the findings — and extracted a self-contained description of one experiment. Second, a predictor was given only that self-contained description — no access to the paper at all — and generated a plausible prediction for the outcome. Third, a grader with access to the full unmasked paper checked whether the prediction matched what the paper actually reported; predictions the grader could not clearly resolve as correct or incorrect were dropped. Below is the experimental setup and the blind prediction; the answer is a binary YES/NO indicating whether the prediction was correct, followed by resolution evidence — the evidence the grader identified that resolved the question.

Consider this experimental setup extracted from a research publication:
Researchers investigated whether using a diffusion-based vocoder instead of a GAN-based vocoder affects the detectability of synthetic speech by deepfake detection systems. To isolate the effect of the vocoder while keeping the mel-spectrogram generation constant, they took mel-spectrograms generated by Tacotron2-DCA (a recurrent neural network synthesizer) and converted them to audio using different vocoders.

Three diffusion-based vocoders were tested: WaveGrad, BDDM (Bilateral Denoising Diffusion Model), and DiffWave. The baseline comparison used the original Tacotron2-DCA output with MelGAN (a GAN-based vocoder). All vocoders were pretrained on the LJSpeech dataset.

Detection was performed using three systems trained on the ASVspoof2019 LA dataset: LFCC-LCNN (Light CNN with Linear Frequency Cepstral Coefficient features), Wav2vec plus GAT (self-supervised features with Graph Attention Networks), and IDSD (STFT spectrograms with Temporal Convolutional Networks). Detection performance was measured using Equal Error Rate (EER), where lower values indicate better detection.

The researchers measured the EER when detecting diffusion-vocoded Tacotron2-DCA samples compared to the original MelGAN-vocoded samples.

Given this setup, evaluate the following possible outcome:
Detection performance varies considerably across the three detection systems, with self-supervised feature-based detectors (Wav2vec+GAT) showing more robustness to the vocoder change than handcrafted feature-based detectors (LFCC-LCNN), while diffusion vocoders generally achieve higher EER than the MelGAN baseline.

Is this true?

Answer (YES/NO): NO